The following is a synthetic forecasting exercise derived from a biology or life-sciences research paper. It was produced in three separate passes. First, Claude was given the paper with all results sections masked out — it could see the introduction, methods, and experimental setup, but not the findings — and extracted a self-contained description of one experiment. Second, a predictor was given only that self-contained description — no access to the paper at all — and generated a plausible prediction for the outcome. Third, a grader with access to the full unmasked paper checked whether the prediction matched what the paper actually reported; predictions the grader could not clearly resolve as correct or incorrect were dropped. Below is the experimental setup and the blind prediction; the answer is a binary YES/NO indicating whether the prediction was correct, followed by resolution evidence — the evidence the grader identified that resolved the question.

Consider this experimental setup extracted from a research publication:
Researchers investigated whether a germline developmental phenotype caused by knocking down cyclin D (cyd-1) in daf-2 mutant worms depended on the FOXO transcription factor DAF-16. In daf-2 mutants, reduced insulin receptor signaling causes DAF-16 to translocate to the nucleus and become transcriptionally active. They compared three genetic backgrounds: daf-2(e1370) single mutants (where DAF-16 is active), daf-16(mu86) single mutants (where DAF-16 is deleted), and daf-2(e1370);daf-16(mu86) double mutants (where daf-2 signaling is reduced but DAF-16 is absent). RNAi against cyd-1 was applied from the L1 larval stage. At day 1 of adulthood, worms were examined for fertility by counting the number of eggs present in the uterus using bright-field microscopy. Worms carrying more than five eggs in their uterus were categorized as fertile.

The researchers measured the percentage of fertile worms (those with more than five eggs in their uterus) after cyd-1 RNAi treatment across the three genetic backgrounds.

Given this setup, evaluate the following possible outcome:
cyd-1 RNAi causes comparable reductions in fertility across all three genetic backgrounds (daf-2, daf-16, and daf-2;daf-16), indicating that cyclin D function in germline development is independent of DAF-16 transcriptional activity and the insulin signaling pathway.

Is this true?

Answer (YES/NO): NO